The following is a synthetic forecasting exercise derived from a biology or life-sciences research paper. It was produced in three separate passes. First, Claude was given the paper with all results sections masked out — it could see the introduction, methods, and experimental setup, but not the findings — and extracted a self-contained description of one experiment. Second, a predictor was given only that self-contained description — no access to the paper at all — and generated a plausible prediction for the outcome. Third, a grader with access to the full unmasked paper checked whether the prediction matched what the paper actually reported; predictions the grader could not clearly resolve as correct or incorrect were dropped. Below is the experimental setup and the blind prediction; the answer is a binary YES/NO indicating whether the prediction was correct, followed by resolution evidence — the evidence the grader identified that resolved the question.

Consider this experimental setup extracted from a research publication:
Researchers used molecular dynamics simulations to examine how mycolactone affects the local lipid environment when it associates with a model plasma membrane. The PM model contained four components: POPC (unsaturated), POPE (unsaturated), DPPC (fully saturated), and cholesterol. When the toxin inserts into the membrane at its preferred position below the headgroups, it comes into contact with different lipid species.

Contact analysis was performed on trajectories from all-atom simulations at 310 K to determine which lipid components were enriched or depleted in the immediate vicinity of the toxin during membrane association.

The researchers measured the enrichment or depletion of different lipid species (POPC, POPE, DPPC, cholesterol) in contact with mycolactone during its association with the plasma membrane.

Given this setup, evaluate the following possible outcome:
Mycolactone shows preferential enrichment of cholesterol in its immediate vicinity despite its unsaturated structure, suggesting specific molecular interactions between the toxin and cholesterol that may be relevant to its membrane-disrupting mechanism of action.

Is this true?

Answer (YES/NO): NO